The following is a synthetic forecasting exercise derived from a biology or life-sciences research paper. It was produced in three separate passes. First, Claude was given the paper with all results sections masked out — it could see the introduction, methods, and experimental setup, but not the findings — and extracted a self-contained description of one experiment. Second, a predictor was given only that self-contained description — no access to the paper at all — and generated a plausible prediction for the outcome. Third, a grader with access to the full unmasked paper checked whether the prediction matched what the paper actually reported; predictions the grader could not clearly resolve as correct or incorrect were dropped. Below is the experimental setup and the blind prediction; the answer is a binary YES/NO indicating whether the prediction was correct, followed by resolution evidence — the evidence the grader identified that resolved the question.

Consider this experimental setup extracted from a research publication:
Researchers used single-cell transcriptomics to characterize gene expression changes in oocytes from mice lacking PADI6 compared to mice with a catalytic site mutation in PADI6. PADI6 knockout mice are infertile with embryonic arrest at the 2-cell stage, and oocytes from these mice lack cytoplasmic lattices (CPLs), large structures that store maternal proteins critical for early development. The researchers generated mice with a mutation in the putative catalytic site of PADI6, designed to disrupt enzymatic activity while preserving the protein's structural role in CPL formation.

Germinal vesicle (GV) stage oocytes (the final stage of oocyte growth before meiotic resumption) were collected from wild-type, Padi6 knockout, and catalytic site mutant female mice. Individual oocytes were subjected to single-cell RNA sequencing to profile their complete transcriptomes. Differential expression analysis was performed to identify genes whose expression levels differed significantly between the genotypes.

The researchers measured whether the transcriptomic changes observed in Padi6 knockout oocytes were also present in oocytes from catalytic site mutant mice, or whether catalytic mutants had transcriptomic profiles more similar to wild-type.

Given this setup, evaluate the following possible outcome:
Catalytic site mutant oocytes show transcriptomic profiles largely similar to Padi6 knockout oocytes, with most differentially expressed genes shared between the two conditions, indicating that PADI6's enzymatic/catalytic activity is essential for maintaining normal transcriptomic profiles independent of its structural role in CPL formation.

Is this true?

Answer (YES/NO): NO